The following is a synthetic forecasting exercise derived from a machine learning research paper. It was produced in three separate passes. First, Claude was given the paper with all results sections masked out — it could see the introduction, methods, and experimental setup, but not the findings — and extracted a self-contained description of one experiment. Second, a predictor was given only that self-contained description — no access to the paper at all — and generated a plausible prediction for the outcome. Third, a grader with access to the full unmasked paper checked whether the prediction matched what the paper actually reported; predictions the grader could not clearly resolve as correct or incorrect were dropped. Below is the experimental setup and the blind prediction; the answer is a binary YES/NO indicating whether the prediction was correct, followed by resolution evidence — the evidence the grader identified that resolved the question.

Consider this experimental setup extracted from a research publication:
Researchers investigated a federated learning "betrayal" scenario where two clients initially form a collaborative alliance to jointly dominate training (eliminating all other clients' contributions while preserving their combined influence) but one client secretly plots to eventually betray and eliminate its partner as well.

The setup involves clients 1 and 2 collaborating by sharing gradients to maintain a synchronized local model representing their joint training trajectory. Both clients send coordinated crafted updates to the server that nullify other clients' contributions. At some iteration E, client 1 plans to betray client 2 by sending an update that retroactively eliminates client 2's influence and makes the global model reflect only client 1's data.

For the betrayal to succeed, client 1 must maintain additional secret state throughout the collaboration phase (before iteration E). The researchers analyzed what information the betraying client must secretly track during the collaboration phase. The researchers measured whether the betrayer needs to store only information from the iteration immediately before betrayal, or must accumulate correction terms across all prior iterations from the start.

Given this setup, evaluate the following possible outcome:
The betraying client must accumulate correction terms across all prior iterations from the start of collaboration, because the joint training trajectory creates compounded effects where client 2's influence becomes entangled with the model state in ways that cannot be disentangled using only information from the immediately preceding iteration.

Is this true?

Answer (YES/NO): YES